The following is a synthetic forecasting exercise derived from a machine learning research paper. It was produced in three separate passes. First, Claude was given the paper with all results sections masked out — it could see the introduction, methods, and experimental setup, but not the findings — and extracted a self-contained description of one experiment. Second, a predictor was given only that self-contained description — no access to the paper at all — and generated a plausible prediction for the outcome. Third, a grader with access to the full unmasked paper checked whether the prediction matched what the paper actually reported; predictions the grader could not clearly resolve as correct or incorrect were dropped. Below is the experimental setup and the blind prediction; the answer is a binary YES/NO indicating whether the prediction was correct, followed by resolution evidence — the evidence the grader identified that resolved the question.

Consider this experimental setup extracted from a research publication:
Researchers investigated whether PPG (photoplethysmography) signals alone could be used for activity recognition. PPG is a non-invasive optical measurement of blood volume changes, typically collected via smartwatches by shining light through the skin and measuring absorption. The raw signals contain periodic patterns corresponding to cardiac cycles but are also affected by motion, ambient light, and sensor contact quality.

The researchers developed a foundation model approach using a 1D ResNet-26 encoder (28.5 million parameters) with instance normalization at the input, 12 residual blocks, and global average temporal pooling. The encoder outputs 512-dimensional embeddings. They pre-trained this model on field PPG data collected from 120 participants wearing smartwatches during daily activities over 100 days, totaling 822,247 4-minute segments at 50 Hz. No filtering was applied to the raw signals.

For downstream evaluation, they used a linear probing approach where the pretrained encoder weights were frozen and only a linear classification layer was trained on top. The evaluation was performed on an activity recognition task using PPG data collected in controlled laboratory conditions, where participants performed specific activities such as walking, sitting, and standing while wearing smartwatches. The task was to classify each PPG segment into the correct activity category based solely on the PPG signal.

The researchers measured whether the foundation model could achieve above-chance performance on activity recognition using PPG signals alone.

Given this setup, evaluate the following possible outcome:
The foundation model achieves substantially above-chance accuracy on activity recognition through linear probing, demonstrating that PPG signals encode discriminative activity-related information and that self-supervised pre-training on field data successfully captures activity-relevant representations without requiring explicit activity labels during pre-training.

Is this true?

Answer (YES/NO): YES